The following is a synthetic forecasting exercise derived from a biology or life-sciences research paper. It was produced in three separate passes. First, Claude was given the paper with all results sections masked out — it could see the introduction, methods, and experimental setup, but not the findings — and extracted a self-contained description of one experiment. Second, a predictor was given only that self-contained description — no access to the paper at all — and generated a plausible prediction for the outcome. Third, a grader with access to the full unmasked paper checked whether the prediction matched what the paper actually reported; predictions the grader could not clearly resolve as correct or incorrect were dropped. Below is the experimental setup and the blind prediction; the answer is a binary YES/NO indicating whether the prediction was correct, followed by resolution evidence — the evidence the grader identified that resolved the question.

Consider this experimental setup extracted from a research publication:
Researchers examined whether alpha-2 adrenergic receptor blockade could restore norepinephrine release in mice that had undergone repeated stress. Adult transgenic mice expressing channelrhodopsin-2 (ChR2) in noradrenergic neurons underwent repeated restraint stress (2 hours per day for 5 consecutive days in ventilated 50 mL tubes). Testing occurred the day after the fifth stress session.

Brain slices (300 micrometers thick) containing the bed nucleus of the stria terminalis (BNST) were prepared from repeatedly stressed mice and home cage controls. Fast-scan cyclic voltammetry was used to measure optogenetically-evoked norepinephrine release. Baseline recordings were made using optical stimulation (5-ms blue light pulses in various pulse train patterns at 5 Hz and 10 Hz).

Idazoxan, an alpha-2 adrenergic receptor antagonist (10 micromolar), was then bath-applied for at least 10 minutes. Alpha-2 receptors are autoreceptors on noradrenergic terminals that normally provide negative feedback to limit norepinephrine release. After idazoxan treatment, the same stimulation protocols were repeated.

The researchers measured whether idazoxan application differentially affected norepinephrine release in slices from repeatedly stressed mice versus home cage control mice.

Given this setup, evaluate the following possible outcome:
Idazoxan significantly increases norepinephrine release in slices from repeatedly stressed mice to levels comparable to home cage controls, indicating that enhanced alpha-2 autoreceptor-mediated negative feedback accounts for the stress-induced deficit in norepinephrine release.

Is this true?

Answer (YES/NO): NO